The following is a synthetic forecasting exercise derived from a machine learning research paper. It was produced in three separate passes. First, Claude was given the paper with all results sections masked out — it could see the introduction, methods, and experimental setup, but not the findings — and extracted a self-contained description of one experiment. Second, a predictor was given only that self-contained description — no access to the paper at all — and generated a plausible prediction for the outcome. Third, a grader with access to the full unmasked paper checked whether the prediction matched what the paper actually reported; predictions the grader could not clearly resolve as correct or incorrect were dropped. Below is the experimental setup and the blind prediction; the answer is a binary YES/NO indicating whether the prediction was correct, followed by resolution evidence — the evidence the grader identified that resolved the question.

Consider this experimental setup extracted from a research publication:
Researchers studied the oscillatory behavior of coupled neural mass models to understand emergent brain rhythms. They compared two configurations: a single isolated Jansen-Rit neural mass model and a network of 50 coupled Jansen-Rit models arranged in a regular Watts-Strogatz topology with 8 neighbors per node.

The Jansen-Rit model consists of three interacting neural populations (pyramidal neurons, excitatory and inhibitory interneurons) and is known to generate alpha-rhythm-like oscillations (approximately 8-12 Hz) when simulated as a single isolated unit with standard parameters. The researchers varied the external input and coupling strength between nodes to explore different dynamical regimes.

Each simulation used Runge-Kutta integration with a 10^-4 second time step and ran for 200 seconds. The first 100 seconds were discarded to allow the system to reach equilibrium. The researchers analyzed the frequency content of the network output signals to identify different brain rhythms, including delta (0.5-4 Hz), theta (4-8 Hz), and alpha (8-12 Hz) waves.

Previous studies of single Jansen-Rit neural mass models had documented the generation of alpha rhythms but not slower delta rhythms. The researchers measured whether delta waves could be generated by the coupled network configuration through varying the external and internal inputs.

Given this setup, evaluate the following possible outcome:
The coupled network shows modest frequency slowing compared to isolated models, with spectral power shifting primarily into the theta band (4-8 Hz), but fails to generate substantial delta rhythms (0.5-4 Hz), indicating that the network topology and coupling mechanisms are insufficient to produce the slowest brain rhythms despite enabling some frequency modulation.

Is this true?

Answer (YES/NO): NO